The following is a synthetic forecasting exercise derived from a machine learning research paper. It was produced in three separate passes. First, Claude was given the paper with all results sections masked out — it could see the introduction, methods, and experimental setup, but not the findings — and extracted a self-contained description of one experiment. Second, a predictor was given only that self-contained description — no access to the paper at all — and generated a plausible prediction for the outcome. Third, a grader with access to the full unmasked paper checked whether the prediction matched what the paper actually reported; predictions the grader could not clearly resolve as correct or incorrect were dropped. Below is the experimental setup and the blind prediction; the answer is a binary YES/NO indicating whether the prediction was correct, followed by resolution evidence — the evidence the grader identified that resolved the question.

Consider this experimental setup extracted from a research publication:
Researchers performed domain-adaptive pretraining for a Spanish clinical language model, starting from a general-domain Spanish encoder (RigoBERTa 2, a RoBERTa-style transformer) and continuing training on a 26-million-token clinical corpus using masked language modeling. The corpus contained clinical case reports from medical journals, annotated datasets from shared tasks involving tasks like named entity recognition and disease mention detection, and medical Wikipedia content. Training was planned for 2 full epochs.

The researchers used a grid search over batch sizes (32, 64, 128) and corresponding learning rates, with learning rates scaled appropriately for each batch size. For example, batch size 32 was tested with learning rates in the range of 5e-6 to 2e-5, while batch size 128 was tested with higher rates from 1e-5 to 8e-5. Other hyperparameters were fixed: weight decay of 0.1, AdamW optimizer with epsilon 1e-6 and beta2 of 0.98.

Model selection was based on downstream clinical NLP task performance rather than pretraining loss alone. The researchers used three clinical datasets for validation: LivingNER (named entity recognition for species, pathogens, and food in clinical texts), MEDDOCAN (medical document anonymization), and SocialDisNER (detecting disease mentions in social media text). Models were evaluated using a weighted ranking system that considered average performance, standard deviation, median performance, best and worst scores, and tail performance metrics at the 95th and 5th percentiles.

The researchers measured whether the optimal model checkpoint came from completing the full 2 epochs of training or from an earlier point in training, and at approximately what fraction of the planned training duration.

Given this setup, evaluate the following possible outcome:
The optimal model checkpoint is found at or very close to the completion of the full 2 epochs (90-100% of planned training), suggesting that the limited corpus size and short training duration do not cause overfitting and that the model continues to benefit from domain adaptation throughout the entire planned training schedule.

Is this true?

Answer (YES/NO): YES